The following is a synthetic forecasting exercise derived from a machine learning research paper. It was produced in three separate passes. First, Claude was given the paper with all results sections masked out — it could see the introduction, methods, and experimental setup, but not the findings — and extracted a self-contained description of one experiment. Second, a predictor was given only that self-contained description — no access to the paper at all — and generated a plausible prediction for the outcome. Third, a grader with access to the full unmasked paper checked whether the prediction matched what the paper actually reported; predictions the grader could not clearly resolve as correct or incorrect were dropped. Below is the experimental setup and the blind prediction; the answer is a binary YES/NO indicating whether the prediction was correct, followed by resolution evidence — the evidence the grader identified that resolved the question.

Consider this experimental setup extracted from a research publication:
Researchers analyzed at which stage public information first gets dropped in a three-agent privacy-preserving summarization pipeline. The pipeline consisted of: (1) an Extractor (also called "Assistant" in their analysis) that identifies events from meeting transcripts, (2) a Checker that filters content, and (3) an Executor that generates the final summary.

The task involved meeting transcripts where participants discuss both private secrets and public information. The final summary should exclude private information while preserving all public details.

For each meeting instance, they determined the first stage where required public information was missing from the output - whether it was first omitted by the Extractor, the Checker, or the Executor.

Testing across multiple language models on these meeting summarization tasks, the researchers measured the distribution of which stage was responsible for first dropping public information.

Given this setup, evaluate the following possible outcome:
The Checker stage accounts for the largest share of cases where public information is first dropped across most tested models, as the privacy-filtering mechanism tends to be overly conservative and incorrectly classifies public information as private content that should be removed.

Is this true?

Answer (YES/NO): NO